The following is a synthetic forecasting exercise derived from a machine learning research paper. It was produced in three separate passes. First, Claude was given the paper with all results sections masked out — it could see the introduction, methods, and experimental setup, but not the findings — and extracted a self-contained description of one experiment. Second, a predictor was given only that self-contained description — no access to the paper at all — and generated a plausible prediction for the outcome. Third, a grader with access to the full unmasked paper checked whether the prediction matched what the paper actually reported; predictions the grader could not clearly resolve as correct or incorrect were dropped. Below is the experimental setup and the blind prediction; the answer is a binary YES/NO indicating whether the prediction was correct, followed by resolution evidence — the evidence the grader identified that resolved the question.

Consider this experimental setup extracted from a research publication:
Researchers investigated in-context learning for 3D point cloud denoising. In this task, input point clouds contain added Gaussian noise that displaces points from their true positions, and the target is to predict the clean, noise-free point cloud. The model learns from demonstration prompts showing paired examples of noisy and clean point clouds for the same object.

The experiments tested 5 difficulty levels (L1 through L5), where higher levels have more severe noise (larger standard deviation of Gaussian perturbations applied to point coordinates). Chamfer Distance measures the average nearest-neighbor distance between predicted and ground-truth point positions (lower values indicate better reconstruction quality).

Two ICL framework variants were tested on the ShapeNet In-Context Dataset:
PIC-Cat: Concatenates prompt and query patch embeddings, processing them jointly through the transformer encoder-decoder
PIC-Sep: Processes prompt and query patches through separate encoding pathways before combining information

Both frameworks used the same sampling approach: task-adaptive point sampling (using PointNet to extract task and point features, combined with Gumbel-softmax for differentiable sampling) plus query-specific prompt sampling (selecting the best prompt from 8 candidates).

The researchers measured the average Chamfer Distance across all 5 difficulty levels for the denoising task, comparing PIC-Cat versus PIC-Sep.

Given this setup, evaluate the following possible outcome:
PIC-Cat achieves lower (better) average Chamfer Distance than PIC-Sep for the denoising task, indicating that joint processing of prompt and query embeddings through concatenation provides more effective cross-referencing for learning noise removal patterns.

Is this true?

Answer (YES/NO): YES